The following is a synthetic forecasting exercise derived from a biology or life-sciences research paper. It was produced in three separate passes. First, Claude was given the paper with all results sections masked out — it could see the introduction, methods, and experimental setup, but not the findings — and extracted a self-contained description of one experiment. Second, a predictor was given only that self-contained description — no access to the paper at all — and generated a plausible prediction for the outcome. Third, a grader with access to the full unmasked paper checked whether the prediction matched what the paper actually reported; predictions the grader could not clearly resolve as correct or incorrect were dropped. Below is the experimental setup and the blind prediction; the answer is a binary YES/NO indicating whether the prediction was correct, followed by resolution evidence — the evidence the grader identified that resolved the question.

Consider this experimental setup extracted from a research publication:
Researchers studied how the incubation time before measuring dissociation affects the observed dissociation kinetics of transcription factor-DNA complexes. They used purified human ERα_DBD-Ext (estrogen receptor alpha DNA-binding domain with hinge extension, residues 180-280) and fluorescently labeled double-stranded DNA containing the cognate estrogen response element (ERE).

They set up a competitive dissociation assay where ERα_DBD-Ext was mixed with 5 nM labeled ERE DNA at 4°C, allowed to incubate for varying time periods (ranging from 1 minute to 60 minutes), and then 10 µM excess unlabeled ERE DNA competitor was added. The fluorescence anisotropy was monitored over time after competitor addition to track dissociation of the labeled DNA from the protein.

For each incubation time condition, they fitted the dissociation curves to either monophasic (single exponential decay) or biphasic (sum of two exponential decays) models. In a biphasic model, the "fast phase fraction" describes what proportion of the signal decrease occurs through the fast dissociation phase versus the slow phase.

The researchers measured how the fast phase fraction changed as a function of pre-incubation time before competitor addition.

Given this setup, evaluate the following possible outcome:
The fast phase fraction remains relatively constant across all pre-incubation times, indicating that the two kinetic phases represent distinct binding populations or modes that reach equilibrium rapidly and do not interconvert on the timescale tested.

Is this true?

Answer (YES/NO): NO